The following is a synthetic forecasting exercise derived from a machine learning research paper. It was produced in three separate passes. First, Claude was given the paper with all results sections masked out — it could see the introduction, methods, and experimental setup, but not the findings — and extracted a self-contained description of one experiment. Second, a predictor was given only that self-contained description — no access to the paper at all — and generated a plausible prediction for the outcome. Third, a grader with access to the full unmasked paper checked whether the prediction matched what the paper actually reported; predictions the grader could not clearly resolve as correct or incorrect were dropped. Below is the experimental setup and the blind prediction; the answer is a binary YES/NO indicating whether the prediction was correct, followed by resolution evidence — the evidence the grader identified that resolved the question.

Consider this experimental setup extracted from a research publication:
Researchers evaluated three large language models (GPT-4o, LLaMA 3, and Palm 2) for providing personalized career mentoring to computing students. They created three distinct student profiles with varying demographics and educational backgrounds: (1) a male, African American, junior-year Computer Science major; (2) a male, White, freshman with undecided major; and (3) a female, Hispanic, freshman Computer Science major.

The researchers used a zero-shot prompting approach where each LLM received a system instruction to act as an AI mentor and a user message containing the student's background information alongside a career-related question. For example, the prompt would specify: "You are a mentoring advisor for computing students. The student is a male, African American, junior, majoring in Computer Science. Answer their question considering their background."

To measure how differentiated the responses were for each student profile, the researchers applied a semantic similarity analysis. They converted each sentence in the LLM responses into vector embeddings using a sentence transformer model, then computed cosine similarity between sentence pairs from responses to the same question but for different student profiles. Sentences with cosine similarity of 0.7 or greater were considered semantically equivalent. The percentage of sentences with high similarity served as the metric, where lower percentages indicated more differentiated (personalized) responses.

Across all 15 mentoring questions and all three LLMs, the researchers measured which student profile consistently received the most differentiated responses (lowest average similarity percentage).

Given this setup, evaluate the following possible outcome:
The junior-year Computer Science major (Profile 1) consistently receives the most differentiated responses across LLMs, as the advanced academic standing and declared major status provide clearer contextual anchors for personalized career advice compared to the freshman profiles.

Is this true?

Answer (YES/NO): NO